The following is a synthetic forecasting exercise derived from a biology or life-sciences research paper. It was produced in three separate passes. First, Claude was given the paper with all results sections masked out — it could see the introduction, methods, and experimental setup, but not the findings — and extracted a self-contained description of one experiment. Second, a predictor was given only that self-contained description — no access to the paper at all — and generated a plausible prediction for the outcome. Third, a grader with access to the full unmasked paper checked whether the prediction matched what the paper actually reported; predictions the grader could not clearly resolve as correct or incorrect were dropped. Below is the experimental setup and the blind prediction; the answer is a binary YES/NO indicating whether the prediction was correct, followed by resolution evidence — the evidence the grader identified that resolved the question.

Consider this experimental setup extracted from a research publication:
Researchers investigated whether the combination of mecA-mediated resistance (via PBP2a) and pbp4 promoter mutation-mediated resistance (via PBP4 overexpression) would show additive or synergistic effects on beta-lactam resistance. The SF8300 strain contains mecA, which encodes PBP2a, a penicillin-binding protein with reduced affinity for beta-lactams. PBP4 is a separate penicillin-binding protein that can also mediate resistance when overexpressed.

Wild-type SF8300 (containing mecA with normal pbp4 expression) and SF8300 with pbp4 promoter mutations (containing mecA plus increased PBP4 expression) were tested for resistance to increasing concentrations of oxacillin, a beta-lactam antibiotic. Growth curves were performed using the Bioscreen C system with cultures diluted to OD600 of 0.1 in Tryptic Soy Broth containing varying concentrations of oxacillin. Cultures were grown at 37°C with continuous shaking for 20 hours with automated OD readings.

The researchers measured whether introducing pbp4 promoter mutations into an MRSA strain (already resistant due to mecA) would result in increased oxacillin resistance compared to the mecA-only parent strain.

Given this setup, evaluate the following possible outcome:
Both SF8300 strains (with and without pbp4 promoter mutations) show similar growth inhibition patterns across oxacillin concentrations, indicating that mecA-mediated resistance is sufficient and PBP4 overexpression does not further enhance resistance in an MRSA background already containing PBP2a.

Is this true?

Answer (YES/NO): NO